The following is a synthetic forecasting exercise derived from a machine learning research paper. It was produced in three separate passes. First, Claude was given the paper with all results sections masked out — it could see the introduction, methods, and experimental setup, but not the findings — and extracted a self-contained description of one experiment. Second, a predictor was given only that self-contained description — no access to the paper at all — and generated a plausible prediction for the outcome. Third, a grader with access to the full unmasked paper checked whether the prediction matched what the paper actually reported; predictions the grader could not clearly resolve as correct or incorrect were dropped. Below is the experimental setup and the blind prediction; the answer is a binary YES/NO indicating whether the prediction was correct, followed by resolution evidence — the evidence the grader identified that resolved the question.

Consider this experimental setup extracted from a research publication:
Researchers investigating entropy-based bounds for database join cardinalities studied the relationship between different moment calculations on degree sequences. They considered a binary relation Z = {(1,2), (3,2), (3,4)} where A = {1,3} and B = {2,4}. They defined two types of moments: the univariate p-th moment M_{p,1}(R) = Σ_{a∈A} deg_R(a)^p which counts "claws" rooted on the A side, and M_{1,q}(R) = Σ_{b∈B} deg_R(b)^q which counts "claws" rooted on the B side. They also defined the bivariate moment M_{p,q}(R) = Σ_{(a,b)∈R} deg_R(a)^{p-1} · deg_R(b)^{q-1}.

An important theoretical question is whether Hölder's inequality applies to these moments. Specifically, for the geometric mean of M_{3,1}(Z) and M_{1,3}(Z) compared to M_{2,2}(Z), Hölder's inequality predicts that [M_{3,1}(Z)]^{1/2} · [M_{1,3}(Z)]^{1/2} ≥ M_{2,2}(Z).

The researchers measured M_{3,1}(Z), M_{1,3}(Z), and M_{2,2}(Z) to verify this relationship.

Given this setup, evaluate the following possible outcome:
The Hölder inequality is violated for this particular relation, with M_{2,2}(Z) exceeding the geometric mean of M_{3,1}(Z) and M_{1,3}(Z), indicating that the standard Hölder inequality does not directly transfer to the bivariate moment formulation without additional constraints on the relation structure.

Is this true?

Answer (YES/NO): NO